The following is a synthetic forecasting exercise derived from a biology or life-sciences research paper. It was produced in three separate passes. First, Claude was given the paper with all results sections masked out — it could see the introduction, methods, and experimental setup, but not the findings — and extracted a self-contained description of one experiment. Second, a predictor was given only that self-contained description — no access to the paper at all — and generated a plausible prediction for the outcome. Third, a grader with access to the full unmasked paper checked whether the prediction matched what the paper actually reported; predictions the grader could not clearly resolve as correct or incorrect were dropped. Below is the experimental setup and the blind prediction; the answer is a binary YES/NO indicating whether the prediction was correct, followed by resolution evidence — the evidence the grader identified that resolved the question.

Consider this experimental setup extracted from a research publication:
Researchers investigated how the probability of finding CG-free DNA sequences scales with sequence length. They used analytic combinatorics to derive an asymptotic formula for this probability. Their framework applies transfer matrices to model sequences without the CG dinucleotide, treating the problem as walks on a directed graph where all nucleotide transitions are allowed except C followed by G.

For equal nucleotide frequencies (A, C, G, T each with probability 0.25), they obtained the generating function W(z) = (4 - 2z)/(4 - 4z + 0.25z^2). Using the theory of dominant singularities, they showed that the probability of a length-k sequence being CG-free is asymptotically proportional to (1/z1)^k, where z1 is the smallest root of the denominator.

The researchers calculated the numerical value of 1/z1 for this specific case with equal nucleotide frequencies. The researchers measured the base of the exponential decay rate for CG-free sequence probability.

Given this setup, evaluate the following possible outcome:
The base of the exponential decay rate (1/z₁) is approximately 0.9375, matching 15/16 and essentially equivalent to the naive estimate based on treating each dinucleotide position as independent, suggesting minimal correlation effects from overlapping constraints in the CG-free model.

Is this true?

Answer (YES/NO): NO